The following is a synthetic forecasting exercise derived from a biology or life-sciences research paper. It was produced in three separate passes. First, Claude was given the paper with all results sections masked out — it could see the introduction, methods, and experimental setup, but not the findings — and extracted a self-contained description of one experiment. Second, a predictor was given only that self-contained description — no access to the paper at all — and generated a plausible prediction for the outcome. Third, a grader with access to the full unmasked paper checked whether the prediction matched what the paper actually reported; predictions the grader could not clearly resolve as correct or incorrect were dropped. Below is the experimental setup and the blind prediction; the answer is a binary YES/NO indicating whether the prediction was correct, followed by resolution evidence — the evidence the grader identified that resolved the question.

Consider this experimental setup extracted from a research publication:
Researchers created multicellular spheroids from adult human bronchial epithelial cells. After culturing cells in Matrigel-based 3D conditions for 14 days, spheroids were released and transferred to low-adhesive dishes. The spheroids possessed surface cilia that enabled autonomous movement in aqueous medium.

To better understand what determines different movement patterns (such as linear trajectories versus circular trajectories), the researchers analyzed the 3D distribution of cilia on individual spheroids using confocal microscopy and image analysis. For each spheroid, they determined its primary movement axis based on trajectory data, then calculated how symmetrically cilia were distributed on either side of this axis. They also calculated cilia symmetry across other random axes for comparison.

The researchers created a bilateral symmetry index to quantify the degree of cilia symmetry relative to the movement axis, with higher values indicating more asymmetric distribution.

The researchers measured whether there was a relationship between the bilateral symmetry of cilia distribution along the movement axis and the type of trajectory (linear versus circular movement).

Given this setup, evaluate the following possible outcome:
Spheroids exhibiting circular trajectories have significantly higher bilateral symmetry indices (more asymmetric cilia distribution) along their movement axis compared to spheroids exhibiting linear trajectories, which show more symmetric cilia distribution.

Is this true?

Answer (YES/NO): YES